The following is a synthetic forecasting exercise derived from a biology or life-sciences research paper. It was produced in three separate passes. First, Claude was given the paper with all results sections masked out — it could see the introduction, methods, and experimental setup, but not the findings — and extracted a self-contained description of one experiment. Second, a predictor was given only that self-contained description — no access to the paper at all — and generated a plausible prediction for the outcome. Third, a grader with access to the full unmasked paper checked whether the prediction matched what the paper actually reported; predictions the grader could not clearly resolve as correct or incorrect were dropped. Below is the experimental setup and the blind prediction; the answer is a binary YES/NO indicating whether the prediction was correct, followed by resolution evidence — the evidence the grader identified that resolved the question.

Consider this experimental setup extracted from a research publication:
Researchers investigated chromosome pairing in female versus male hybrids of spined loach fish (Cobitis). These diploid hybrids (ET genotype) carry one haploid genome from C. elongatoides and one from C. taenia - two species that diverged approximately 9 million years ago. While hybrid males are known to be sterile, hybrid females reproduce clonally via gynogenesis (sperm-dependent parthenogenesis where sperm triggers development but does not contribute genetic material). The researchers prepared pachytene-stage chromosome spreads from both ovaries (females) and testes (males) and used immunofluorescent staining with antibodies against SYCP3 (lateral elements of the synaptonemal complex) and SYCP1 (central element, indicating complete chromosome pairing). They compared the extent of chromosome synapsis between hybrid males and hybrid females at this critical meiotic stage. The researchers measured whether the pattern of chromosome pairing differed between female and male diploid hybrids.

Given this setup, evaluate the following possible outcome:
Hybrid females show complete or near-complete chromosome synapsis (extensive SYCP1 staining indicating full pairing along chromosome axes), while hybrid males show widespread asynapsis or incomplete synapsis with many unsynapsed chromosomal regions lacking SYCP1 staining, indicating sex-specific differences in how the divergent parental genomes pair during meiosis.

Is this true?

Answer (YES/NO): YES